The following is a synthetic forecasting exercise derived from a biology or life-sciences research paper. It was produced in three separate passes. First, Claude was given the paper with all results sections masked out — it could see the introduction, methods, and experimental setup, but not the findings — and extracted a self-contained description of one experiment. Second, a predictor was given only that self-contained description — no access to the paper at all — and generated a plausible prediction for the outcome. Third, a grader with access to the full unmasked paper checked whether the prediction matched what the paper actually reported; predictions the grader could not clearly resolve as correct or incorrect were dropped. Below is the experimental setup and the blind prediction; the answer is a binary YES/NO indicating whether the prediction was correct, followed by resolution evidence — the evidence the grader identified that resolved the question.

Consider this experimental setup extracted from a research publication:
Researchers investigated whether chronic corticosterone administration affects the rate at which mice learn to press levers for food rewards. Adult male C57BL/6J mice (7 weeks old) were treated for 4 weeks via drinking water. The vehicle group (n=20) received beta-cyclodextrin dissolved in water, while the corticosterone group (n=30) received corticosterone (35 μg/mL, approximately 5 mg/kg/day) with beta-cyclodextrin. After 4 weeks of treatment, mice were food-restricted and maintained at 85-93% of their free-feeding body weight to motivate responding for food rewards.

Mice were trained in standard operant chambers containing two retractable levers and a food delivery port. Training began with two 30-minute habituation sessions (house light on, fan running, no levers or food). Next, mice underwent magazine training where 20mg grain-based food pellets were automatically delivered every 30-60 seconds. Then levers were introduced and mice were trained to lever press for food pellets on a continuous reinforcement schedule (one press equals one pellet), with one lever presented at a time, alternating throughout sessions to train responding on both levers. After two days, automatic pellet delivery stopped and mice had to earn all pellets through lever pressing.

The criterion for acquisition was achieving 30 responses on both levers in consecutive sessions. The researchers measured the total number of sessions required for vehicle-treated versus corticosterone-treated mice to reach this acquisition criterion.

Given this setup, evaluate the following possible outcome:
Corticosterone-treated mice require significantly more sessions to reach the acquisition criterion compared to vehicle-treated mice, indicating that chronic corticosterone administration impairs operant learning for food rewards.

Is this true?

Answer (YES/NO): YES